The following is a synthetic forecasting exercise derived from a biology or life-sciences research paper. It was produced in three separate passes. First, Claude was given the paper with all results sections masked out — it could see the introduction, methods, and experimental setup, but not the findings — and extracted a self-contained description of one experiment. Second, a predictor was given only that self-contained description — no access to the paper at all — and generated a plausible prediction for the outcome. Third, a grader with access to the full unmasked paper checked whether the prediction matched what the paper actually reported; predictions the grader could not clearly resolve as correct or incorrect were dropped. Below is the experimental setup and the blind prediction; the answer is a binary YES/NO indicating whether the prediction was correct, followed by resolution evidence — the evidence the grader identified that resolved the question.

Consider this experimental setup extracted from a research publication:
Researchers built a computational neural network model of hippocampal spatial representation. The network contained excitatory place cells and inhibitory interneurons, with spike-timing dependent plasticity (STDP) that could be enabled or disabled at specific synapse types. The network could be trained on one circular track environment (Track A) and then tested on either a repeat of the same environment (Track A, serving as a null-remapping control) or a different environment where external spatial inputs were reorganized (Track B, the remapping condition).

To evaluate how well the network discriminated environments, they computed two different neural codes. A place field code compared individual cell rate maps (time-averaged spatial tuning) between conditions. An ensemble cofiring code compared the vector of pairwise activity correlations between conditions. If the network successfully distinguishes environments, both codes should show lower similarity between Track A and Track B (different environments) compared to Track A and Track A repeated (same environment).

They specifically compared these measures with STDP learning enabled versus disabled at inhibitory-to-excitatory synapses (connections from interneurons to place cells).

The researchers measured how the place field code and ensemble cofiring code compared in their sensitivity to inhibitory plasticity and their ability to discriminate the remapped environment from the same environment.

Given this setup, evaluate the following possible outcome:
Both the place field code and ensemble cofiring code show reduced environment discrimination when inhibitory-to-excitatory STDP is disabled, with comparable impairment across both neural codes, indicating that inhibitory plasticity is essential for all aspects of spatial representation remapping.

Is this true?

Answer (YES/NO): NO